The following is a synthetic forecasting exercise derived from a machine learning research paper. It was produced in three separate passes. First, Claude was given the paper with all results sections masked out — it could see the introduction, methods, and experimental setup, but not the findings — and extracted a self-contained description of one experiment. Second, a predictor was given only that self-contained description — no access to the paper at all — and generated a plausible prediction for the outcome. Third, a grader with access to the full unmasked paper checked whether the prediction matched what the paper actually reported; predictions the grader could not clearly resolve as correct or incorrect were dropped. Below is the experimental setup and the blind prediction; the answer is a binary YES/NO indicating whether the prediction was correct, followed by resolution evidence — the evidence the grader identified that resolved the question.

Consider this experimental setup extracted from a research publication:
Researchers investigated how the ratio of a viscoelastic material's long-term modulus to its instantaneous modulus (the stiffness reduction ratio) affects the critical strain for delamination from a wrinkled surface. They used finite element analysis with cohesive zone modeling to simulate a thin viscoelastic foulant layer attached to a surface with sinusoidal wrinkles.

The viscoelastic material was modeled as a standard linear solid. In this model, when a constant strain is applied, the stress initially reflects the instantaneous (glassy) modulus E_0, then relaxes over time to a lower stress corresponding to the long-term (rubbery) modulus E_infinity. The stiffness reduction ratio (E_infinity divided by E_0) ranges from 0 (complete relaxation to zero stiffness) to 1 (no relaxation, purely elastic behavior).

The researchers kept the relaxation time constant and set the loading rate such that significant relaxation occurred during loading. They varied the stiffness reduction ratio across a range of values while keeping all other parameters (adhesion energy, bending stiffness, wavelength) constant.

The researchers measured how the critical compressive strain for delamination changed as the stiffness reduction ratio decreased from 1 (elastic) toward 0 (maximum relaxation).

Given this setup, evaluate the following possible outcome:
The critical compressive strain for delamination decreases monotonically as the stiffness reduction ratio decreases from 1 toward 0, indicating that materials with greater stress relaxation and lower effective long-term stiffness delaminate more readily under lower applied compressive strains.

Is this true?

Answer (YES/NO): NO